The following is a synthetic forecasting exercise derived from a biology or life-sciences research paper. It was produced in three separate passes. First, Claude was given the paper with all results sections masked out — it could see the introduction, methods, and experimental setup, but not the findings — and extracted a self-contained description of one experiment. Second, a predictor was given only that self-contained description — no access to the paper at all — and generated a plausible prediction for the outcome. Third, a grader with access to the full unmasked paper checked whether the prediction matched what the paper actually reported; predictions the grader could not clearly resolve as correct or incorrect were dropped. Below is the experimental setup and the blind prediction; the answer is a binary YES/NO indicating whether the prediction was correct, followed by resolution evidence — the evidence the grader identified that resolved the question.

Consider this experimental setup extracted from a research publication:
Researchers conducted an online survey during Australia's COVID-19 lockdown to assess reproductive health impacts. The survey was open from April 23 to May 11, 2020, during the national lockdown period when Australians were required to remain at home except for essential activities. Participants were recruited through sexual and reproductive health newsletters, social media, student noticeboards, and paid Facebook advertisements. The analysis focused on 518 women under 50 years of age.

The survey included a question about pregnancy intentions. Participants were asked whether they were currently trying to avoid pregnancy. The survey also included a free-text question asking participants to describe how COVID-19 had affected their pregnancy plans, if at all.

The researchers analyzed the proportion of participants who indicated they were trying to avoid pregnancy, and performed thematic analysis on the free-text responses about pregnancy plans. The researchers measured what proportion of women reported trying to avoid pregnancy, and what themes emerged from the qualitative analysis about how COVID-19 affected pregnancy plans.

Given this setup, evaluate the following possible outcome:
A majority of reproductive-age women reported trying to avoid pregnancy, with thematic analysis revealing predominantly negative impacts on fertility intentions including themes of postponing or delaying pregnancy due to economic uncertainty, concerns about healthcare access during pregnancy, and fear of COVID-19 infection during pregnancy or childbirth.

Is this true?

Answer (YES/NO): NO